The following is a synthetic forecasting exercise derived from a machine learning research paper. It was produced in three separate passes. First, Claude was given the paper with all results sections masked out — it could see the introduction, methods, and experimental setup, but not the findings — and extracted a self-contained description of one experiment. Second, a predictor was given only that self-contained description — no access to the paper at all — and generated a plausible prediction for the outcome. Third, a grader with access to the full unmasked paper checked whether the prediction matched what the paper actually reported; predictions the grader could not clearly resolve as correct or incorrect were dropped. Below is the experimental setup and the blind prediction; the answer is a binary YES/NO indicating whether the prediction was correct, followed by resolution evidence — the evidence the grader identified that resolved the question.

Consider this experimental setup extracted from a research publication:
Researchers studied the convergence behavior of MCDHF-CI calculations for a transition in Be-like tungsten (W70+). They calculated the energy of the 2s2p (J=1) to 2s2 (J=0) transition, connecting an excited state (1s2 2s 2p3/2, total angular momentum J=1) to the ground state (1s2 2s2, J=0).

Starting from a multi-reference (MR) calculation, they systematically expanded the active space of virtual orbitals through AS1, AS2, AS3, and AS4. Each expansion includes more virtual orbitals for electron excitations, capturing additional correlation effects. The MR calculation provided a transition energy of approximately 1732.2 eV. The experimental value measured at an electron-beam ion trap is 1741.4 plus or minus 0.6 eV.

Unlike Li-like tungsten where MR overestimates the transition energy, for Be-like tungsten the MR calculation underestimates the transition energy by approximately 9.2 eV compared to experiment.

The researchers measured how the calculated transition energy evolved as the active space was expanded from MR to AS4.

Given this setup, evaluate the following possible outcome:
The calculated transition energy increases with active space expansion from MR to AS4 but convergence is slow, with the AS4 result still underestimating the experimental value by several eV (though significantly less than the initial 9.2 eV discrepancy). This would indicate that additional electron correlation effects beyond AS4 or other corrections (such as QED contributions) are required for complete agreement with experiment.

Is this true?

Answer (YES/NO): NO